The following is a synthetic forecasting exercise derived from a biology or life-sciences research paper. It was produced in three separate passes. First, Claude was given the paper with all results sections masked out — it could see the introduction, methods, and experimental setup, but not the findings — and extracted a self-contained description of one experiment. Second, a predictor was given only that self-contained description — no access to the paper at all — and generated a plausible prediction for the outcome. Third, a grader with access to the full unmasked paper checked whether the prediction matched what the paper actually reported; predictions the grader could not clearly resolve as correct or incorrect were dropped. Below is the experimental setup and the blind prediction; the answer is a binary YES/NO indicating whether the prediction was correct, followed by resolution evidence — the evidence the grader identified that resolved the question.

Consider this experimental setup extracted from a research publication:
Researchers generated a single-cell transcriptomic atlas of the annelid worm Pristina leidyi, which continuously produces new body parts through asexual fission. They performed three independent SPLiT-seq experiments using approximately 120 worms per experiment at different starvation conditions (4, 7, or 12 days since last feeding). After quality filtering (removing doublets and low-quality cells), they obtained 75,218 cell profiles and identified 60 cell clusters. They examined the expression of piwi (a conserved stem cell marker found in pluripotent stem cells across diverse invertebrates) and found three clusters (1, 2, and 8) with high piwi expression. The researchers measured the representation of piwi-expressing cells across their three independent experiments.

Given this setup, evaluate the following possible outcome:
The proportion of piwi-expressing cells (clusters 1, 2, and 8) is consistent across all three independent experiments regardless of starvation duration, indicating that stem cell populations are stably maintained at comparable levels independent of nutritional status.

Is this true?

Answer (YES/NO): NO